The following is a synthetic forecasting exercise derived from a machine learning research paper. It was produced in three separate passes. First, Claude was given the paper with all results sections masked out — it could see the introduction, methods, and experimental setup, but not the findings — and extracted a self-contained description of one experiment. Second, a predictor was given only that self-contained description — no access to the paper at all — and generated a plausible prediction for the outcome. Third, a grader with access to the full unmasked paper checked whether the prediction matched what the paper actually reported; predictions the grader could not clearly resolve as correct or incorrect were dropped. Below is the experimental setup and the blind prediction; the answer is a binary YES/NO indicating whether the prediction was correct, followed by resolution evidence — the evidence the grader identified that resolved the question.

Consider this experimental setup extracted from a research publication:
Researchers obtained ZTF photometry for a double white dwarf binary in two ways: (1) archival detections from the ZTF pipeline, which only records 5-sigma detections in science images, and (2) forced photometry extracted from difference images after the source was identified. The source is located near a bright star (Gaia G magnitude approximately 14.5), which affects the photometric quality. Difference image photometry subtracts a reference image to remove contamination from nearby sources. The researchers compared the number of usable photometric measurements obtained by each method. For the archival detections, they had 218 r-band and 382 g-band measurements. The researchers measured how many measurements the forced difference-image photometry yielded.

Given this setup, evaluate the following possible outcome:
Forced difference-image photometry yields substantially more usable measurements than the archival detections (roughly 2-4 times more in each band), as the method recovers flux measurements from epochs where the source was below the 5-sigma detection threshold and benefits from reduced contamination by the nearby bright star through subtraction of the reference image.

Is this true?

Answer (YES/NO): NO